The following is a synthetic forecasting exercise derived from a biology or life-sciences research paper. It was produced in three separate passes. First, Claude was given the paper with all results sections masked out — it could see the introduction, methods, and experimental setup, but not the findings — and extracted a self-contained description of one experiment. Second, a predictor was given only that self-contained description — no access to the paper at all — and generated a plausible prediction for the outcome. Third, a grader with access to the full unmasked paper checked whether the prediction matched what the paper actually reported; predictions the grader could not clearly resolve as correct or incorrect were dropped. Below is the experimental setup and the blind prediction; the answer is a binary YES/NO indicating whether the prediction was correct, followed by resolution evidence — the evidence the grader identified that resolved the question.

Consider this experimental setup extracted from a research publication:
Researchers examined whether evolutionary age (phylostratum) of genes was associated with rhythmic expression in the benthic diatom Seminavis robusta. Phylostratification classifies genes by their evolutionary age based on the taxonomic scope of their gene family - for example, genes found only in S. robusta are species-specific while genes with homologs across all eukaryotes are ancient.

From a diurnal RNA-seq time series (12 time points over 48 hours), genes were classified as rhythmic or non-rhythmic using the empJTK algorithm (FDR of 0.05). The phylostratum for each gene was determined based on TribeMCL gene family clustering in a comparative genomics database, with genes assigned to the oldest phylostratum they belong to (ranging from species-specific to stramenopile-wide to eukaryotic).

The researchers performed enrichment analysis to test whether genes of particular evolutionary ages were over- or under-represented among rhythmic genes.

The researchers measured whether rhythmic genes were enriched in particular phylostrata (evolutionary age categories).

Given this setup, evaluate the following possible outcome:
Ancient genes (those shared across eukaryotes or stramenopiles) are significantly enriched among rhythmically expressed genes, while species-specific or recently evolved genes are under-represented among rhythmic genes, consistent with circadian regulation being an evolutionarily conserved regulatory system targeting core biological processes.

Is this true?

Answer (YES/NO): YES